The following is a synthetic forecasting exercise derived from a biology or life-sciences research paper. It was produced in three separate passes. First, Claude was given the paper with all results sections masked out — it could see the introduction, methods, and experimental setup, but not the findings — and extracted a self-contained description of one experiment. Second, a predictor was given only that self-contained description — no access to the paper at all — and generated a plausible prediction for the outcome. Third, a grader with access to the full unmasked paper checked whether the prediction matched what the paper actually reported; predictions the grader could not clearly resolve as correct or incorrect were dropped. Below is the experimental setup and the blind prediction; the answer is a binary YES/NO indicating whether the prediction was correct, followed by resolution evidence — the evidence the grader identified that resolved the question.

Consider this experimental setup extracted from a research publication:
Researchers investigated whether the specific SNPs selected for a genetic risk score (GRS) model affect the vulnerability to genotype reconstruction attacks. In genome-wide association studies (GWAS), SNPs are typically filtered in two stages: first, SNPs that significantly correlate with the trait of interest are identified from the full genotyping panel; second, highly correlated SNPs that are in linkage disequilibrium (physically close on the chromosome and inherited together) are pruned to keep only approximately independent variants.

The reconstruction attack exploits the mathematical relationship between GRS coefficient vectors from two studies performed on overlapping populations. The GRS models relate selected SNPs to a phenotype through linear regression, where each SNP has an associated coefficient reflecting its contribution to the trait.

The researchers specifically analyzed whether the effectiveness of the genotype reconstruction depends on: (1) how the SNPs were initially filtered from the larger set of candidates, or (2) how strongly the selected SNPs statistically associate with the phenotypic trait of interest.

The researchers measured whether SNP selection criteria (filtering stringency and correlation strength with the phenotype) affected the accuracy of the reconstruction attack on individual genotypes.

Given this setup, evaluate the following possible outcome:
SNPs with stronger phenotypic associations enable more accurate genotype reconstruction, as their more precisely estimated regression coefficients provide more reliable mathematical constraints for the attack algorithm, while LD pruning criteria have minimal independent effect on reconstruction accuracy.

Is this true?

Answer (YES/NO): NO